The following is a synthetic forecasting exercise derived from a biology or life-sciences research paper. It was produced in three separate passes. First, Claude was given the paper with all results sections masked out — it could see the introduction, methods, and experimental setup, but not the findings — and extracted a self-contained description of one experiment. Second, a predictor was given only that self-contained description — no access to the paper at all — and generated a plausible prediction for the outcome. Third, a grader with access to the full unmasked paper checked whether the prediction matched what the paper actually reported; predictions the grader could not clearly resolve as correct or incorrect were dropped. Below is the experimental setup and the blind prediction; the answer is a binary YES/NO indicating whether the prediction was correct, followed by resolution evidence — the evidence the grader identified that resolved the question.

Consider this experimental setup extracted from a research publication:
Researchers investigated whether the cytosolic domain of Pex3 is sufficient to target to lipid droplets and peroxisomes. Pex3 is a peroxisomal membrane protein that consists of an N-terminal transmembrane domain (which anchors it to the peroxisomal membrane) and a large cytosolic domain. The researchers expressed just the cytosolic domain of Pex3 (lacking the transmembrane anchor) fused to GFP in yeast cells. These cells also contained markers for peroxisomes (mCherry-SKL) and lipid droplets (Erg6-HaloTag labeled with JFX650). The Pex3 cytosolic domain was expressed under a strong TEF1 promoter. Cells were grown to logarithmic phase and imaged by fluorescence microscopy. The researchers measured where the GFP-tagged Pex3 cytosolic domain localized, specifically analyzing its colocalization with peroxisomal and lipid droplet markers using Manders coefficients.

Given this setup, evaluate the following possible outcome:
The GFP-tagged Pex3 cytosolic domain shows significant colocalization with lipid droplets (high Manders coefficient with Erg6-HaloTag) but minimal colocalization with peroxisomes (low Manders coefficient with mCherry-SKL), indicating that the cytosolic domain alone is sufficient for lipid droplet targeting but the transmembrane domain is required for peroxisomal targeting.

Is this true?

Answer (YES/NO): NO